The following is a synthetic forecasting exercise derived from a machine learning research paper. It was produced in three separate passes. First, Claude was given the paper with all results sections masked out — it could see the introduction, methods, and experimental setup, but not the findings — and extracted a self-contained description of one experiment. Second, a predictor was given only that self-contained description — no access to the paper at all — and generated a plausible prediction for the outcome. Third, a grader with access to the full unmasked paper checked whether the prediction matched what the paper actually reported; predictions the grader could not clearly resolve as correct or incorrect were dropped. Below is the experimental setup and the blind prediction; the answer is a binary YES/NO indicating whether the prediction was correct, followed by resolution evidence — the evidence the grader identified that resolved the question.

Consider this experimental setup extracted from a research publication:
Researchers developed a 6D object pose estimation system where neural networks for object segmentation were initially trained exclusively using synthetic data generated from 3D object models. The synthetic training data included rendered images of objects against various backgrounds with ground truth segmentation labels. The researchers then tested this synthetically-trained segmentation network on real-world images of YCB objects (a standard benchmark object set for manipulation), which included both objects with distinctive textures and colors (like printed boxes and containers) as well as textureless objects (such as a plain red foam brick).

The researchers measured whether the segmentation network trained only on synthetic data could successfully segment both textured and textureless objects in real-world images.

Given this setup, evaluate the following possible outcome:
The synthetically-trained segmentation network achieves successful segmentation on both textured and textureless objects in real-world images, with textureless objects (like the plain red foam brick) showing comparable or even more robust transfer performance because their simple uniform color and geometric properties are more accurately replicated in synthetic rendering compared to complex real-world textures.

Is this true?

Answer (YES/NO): NO